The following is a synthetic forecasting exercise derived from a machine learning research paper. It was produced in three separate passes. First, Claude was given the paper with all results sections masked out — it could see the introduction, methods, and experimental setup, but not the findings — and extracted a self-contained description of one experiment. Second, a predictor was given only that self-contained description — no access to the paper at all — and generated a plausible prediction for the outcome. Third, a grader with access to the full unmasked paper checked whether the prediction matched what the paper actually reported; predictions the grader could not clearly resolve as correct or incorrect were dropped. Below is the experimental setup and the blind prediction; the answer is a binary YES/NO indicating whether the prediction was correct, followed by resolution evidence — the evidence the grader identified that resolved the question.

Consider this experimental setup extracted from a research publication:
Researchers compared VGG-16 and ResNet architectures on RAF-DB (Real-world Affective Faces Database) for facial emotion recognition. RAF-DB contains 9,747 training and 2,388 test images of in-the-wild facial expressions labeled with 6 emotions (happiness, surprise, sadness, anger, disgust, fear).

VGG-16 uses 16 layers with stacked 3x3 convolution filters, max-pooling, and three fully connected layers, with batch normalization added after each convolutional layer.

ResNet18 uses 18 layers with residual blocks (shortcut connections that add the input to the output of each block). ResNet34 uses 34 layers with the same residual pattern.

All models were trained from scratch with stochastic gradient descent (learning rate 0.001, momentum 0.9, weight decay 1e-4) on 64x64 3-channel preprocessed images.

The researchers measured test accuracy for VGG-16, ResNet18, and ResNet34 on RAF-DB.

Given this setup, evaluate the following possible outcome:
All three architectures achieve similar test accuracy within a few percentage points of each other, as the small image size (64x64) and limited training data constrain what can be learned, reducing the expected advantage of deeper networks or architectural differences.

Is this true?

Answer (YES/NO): YES